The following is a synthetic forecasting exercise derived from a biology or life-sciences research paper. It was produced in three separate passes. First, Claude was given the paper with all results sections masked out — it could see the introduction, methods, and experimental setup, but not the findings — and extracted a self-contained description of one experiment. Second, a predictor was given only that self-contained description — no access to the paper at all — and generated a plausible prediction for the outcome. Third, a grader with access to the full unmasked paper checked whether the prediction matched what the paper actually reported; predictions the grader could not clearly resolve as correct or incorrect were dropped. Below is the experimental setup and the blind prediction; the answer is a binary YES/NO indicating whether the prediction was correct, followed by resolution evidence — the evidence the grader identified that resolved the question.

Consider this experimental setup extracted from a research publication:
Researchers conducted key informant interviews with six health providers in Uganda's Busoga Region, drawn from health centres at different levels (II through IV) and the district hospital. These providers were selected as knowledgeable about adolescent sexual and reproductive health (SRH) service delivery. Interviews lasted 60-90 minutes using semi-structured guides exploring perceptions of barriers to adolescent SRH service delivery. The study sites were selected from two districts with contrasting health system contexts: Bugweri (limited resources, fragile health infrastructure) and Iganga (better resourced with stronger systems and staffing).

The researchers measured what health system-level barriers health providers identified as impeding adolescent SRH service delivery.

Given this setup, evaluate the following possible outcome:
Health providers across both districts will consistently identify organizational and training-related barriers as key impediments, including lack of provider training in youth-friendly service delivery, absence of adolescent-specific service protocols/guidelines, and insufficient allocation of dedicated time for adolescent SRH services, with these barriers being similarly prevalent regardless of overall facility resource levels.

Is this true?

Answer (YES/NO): NO